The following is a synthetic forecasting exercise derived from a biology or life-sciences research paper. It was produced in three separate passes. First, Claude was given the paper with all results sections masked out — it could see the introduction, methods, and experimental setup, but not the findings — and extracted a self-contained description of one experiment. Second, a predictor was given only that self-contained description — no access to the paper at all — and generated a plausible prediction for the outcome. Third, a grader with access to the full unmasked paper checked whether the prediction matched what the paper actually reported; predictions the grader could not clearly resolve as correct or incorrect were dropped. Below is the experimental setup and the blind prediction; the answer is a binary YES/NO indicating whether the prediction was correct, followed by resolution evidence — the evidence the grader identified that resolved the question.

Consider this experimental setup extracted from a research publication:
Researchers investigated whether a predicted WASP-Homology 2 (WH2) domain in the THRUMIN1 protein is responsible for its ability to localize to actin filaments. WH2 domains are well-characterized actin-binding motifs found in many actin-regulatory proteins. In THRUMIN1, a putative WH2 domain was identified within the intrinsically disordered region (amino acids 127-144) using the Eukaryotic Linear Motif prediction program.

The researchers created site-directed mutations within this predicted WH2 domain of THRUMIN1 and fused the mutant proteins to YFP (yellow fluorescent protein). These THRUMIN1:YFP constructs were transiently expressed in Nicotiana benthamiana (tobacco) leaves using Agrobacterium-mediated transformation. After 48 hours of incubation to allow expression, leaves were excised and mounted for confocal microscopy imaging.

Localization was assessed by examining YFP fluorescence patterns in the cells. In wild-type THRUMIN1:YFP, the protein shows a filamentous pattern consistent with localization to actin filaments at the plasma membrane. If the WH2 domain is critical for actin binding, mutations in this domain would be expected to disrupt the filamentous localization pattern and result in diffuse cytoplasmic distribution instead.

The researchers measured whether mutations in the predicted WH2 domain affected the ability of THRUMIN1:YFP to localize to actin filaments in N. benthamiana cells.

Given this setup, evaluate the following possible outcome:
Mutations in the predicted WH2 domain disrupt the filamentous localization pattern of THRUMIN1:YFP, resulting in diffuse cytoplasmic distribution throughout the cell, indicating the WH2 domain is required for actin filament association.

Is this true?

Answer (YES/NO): NO